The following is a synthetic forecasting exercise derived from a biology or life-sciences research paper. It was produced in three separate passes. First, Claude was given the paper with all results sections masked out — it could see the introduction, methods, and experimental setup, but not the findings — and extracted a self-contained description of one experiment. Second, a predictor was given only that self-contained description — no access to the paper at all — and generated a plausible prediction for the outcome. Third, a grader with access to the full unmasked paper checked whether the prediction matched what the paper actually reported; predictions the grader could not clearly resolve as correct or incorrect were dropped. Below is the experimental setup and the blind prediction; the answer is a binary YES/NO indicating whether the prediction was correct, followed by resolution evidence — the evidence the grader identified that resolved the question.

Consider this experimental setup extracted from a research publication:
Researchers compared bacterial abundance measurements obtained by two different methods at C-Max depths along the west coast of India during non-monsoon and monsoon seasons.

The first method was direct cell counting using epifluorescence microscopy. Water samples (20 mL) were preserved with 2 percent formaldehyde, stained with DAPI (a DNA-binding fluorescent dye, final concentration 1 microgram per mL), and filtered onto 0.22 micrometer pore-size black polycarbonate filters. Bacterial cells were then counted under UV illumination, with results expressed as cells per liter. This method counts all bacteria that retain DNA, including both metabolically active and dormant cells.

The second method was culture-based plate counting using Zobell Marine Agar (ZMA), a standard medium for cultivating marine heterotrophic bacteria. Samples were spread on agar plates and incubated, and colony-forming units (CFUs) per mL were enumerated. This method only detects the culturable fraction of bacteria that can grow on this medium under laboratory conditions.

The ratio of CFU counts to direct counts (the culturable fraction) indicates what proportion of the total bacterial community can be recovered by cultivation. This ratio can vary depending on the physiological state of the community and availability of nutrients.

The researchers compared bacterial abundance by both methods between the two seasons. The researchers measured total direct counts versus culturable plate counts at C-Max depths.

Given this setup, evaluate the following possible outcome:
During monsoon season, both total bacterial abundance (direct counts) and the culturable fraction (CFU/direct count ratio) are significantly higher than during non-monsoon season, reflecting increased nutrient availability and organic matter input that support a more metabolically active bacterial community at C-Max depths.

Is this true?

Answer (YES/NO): NO